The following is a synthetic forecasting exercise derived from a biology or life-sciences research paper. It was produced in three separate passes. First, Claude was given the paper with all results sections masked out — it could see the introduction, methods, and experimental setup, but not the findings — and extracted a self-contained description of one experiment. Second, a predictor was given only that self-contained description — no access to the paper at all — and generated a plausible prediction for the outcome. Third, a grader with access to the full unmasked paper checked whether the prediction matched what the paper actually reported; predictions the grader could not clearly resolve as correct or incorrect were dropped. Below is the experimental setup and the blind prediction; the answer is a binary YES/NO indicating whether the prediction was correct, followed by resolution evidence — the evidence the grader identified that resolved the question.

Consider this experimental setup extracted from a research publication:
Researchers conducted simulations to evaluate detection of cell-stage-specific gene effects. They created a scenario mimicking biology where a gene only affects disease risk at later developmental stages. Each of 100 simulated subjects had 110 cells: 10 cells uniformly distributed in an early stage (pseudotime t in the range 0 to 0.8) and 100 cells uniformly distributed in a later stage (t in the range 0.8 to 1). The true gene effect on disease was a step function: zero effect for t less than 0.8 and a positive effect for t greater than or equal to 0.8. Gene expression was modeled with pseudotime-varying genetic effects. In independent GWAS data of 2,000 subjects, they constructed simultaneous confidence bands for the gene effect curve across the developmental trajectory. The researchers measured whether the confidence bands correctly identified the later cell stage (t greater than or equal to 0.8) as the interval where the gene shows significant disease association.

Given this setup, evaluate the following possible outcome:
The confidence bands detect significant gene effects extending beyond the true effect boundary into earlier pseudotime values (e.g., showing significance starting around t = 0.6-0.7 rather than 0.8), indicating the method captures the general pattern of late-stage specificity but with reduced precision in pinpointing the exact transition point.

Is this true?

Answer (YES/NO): NO